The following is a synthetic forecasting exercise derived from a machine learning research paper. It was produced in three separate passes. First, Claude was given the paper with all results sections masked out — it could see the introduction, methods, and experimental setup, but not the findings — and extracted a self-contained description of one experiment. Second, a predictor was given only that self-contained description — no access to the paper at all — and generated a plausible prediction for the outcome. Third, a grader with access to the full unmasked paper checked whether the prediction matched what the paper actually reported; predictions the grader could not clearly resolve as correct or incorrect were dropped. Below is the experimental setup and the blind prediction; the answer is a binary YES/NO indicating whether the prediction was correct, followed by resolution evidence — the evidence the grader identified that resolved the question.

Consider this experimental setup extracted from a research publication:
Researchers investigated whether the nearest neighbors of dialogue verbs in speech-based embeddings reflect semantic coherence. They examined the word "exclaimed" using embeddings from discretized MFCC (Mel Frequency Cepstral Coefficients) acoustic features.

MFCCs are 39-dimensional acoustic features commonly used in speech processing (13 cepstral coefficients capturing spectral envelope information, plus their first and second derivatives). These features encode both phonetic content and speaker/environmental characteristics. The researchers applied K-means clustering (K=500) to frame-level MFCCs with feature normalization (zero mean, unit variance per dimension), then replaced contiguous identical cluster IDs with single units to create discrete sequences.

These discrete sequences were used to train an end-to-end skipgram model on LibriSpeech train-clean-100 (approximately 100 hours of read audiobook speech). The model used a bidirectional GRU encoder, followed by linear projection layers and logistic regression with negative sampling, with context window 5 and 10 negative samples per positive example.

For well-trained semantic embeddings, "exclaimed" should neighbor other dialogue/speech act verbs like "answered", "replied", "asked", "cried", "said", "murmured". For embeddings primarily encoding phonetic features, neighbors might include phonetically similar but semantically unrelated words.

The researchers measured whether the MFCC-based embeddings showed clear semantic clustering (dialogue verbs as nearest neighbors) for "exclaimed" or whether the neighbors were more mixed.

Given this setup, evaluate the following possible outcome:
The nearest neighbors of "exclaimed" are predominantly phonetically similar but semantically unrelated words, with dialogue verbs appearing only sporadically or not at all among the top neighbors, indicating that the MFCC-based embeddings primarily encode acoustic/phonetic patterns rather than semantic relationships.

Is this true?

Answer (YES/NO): YES